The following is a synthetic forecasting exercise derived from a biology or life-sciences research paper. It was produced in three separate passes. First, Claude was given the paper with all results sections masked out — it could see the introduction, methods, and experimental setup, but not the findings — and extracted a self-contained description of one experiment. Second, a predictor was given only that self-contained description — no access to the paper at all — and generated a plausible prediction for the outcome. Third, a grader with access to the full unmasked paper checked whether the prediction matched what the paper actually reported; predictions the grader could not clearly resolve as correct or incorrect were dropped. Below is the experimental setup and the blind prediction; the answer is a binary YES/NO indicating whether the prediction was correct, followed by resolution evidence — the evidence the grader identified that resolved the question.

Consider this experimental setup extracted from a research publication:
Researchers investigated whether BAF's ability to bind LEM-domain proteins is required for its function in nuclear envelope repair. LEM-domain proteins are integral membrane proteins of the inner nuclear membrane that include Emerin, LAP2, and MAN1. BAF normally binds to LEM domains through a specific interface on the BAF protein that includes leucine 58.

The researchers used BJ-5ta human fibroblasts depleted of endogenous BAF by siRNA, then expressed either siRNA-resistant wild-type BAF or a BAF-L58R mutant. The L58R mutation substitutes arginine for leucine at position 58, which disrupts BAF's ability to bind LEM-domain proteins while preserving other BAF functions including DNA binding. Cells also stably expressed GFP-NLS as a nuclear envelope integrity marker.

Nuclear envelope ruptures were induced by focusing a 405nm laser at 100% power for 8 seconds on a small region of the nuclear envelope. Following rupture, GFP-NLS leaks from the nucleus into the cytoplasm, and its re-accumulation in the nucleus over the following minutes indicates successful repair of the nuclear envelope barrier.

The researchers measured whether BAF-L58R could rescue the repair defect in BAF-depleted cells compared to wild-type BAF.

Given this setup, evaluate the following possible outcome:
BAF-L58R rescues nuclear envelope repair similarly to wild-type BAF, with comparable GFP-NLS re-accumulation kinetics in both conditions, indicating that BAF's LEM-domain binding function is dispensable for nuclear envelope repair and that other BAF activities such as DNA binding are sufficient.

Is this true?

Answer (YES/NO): YES